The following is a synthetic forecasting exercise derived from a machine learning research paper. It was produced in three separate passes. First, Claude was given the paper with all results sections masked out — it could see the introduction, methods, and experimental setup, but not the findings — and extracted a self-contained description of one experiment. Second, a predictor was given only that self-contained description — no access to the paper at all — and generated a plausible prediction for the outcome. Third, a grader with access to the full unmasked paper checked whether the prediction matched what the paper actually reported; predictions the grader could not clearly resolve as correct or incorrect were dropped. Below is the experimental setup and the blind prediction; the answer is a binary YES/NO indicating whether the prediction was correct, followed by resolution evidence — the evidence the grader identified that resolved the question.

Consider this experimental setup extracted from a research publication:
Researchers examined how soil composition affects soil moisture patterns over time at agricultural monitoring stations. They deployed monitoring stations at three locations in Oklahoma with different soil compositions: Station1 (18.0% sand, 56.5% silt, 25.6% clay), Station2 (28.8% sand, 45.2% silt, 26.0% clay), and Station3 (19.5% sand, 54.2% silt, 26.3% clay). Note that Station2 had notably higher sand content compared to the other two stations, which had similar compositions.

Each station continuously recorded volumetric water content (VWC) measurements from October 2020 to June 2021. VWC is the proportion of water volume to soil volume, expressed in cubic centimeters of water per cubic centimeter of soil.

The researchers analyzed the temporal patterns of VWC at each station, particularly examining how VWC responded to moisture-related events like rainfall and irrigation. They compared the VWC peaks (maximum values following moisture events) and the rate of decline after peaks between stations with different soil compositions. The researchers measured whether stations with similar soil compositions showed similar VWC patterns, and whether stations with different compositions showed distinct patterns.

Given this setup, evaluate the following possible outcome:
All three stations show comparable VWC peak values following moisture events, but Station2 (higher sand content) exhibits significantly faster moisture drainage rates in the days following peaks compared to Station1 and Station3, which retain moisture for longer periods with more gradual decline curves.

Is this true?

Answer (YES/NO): NO